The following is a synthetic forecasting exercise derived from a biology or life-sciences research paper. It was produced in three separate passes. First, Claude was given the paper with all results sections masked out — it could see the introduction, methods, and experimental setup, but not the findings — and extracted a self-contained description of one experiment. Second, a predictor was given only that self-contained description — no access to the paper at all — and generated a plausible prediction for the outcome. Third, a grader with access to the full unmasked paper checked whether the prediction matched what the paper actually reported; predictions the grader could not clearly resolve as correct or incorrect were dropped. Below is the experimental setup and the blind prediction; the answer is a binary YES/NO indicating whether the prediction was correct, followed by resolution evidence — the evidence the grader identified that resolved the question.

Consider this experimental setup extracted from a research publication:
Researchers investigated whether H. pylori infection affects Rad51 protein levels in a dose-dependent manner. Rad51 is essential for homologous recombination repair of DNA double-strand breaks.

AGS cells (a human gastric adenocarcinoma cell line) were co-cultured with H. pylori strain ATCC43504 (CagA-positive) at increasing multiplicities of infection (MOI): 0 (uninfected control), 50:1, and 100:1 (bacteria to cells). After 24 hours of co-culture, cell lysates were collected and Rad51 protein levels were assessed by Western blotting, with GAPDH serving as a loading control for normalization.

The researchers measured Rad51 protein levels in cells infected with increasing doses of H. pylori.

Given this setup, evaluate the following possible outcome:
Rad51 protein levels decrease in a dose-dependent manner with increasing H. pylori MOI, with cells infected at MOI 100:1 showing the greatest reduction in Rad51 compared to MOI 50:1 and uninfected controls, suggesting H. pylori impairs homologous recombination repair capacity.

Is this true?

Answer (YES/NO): YES